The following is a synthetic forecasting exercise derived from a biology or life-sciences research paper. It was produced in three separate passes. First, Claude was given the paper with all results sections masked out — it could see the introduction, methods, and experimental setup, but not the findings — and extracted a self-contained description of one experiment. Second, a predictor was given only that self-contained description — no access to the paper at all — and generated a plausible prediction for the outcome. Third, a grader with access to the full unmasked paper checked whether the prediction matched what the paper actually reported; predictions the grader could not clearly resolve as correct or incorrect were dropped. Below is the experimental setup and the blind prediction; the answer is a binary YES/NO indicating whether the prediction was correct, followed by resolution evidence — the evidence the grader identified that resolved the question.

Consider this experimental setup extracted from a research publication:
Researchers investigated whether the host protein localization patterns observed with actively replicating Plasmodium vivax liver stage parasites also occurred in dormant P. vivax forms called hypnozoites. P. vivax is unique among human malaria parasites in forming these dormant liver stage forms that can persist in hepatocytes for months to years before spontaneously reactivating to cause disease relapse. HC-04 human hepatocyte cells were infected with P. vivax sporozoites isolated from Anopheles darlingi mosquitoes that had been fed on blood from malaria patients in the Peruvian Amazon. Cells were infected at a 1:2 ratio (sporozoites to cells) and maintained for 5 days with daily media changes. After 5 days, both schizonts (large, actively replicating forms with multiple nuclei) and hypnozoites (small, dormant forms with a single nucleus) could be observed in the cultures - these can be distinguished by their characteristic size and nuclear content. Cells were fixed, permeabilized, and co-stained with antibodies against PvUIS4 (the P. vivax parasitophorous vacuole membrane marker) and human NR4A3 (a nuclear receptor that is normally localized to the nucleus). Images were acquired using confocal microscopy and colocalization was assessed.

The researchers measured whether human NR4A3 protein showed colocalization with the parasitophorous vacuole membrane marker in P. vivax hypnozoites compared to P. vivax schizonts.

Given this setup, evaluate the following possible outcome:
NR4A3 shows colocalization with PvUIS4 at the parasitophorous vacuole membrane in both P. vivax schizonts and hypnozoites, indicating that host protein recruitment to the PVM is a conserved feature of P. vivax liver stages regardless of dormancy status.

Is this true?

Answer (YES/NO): YES